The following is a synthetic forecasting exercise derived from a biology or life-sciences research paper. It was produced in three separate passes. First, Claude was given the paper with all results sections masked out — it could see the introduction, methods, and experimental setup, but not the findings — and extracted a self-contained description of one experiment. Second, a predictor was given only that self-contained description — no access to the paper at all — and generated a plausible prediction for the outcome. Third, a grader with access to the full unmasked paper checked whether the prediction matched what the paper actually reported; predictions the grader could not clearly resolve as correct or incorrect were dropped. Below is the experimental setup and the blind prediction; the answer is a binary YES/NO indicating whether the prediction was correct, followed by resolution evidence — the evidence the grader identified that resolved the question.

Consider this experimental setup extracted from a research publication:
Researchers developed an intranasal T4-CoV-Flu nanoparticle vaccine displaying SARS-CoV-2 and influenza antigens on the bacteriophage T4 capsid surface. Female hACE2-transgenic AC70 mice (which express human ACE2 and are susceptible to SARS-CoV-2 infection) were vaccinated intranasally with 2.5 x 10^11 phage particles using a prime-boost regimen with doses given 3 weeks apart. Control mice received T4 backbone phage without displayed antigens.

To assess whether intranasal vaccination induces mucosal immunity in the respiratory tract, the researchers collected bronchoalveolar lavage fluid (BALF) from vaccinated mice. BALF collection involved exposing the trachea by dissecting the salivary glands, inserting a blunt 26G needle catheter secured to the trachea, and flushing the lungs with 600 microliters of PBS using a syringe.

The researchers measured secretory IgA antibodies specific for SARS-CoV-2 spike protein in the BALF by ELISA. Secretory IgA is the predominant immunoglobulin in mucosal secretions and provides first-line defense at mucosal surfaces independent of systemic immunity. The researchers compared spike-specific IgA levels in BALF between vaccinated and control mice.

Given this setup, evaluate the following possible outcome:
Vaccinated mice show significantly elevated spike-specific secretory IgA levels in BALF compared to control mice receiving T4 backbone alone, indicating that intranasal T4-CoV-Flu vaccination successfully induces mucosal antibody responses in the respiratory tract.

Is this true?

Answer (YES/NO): YES